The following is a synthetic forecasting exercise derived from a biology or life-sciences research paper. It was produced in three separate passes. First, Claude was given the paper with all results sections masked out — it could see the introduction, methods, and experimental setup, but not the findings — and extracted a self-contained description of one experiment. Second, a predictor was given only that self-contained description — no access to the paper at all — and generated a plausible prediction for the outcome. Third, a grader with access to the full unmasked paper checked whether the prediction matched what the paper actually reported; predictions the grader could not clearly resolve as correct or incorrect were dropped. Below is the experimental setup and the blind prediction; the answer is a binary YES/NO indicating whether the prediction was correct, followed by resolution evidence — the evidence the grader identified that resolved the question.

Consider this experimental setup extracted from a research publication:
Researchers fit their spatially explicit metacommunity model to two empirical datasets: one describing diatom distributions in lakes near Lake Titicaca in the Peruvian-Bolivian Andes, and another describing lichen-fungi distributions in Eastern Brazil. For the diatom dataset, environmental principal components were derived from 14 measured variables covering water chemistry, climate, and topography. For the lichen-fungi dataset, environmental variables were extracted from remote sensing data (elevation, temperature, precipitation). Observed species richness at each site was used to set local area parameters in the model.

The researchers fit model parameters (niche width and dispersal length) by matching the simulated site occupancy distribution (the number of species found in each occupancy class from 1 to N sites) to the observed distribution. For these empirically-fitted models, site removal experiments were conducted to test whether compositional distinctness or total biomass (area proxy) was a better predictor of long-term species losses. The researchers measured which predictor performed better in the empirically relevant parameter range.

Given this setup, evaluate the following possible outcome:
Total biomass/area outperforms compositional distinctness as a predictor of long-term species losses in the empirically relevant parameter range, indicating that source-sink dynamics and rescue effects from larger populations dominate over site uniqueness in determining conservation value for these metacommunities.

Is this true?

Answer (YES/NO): NO